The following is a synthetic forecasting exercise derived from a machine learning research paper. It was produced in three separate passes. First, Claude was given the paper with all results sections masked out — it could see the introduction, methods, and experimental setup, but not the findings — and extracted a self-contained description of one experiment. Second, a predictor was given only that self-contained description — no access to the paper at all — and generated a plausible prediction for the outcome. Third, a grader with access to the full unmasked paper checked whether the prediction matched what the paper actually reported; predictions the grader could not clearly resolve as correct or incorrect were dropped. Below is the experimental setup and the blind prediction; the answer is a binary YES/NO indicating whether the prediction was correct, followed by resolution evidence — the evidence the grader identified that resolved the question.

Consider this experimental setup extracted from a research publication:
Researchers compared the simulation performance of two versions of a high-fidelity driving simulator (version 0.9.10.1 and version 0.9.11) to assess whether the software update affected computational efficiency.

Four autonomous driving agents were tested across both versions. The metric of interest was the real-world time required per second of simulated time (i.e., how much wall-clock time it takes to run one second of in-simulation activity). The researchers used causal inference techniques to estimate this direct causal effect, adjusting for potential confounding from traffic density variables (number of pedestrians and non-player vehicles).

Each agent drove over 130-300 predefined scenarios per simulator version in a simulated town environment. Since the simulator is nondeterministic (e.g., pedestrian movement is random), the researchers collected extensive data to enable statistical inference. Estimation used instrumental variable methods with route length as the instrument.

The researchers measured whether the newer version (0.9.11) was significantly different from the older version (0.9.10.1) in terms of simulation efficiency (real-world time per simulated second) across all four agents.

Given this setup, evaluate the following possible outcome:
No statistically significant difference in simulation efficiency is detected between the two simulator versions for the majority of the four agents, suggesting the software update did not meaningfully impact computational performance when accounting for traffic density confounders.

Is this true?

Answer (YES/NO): NO